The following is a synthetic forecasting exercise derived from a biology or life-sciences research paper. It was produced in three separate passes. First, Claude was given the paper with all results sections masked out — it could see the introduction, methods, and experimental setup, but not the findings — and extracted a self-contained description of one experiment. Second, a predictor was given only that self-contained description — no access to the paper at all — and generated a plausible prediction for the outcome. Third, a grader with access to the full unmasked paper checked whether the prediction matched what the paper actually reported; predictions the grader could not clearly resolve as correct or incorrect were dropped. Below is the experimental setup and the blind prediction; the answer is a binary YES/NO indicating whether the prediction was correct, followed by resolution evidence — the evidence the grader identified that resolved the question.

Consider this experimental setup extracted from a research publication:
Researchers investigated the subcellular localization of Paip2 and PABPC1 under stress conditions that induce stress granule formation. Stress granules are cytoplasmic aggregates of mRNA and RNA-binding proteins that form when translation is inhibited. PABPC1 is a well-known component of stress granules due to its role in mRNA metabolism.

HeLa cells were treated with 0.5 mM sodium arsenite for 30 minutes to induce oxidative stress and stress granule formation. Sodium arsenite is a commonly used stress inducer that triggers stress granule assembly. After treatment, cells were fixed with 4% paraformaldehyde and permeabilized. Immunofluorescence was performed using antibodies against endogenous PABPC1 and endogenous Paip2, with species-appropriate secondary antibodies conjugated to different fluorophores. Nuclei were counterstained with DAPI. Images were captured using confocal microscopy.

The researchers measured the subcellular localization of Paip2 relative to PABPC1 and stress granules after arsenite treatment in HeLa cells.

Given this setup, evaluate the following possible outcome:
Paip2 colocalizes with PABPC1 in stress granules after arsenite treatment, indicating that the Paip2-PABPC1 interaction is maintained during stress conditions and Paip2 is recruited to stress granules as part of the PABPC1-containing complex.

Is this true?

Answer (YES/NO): YES